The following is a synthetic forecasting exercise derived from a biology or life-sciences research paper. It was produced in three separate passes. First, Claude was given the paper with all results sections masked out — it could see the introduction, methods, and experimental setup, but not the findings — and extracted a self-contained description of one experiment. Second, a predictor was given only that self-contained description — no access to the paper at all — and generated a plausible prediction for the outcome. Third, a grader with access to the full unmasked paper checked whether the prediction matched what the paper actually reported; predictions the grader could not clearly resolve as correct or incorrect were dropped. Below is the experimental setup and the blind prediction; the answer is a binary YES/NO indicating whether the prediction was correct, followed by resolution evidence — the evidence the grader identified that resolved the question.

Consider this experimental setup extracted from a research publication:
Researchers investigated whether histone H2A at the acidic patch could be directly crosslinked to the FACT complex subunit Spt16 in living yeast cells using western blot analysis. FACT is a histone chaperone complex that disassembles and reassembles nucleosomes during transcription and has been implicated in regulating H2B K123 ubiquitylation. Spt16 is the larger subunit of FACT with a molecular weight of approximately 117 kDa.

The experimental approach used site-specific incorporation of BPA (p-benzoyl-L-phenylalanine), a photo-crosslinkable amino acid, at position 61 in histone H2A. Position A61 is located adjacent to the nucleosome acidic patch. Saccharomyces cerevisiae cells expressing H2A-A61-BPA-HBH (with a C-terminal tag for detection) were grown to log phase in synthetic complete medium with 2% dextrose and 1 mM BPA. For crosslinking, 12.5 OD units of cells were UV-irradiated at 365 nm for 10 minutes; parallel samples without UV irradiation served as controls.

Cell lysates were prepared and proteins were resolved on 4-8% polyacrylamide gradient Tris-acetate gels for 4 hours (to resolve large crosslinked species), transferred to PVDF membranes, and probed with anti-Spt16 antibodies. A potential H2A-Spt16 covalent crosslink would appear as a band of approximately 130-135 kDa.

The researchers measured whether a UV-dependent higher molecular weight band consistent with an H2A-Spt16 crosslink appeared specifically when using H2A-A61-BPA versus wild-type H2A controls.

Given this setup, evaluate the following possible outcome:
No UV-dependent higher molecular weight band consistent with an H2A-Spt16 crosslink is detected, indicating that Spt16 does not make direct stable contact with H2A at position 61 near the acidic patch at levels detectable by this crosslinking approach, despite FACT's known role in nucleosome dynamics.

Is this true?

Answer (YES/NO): NO